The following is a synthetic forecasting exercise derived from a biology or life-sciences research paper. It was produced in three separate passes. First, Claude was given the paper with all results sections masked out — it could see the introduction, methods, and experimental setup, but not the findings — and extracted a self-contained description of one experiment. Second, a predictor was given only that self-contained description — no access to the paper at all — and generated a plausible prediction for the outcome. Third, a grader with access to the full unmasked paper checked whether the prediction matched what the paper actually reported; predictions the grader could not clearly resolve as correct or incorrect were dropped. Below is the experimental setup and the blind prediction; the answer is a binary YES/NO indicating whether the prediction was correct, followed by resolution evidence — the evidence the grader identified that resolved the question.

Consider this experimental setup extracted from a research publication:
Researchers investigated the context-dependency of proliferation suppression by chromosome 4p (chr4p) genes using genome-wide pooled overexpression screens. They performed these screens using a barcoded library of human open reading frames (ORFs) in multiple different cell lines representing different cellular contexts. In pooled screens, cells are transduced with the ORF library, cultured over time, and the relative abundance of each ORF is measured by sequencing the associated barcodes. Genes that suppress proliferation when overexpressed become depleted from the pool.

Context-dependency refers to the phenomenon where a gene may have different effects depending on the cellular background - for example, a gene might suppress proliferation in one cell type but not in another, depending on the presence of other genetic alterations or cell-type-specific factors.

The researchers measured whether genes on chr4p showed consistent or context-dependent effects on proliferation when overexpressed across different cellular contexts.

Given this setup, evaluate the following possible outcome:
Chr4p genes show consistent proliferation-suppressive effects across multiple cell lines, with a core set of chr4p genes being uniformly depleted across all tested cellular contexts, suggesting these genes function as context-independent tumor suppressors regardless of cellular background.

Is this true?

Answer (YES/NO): NO